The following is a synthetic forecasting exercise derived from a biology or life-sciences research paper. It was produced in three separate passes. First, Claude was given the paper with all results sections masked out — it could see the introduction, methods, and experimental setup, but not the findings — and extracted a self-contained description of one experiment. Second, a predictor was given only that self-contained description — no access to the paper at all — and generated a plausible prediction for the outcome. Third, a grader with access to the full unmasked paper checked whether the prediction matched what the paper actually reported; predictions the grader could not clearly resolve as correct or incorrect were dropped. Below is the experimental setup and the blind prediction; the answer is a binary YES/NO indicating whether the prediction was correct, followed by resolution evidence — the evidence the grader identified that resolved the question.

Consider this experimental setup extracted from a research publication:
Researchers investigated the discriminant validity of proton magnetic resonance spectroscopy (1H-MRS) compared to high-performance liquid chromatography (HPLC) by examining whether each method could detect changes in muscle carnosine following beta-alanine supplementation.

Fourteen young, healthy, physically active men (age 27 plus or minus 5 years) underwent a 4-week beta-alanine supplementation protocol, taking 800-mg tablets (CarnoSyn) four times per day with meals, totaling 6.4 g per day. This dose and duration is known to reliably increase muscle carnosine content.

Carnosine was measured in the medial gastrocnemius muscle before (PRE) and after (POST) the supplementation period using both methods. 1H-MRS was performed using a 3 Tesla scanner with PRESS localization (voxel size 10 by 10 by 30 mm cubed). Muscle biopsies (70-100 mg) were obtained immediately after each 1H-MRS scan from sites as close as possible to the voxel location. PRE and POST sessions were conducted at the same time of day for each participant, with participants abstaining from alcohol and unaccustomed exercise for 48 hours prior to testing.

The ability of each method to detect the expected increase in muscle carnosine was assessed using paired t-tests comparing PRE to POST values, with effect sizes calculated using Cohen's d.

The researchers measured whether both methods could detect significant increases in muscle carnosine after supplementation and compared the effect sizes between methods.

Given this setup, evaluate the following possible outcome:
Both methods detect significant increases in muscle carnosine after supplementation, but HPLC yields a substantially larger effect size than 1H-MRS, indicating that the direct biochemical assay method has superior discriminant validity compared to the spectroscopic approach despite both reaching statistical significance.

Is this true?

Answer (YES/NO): NO